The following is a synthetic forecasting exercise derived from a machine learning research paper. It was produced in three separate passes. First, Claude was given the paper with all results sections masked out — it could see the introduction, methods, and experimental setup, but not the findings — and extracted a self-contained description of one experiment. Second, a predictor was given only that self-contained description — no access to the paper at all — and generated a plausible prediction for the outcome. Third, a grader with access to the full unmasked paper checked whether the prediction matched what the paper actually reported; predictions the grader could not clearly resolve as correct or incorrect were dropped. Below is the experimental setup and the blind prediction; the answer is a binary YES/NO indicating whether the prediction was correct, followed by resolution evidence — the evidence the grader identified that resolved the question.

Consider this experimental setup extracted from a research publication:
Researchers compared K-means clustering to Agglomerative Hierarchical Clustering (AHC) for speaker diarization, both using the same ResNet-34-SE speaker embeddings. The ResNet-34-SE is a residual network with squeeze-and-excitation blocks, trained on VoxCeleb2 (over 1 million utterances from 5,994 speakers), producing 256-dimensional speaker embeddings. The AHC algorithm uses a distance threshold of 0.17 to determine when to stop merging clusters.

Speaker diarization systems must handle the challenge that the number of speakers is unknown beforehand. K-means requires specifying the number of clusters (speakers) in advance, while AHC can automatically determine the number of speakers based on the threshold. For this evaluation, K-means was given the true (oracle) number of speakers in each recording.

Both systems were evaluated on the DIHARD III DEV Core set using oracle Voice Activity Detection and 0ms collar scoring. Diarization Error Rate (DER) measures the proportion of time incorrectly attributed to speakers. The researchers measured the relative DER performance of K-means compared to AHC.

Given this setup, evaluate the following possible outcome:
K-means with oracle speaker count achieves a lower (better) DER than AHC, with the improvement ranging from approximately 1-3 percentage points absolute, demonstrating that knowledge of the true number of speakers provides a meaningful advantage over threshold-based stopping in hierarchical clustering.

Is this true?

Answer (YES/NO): NO